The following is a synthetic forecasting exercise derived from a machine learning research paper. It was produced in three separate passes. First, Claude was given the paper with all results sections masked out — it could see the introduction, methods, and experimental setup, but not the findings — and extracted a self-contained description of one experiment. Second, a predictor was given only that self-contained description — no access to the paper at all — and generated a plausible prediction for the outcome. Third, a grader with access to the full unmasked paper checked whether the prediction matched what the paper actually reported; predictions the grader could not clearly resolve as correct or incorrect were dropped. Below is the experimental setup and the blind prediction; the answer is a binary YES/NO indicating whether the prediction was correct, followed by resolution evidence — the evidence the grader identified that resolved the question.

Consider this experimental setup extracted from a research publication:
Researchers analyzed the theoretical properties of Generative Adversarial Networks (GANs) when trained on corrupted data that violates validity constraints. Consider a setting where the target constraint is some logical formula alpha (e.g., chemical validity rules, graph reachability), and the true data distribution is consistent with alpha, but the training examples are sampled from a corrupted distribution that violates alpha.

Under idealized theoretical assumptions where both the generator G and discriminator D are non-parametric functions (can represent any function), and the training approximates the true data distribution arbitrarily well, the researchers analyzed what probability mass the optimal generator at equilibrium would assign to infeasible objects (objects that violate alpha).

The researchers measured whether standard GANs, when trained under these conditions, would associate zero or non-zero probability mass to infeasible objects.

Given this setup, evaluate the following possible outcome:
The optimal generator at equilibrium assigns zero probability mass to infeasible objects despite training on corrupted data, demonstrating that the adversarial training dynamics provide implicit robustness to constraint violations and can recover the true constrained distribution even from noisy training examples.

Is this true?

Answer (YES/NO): NO